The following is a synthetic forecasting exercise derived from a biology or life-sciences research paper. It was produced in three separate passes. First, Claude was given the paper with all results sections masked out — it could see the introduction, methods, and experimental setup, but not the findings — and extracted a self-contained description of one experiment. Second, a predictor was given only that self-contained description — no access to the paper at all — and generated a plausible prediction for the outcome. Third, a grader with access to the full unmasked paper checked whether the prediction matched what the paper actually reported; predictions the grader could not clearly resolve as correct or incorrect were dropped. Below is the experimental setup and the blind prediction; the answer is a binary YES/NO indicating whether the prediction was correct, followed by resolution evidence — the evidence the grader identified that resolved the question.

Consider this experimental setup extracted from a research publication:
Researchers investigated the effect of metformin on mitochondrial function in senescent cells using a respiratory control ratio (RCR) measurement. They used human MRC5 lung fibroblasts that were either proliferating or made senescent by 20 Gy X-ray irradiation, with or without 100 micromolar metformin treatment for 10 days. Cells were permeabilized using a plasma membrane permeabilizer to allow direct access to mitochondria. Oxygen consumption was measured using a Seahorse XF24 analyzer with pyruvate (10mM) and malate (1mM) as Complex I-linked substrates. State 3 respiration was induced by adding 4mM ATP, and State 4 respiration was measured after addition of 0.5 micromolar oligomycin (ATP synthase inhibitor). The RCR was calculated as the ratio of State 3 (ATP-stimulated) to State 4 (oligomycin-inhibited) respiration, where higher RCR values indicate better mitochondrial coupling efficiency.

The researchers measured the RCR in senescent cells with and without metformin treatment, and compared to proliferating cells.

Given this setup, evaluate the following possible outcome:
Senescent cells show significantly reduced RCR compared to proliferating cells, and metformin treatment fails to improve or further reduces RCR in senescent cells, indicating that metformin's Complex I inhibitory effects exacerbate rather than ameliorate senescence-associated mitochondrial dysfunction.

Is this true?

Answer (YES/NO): NO